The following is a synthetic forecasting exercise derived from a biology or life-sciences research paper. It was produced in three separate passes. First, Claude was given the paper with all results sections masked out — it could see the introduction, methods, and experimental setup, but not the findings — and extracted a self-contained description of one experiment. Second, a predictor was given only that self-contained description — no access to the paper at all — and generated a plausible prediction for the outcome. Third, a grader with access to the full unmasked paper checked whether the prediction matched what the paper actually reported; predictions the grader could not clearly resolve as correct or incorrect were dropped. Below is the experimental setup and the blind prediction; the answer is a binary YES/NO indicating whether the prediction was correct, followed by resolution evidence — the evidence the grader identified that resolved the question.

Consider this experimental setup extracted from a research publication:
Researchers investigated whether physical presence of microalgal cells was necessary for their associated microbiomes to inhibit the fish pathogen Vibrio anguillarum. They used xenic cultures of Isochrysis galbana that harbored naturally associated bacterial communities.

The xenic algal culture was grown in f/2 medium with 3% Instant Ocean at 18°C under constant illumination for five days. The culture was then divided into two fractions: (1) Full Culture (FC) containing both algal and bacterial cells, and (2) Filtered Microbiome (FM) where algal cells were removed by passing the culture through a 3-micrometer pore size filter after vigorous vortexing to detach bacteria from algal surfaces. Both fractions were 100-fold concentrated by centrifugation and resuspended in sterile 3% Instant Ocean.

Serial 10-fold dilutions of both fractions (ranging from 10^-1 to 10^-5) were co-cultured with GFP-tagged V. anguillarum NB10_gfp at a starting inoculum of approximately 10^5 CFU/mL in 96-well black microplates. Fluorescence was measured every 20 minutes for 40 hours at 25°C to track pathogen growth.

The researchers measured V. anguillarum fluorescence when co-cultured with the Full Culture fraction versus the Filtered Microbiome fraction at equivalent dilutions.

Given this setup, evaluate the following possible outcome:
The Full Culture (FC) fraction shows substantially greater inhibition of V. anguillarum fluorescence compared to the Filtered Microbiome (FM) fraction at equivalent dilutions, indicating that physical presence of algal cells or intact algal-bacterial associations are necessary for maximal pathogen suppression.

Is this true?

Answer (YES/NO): NO